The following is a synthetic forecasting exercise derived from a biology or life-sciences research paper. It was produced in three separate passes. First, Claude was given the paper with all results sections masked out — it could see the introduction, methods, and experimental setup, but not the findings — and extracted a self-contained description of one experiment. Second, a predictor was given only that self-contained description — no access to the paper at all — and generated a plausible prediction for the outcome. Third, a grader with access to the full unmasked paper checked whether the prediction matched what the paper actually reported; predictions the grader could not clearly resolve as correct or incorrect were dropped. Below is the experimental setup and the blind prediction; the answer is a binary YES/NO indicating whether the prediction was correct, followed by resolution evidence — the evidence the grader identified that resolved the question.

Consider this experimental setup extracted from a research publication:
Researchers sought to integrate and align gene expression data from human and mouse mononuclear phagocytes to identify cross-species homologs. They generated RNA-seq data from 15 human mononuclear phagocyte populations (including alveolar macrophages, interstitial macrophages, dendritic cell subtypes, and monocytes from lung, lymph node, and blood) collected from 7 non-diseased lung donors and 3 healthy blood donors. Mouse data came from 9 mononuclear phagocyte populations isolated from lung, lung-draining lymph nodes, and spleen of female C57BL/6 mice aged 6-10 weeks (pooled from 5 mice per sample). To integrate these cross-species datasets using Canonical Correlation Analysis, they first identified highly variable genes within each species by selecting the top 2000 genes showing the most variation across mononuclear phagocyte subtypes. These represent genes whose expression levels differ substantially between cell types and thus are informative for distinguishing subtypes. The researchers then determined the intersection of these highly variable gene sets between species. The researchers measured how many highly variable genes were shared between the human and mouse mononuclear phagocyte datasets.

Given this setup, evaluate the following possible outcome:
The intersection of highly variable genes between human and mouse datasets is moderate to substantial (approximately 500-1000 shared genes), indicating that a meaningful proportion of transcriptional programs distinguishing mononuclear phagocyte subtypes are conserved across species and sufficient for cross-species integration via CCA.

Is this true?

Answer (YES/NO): YES